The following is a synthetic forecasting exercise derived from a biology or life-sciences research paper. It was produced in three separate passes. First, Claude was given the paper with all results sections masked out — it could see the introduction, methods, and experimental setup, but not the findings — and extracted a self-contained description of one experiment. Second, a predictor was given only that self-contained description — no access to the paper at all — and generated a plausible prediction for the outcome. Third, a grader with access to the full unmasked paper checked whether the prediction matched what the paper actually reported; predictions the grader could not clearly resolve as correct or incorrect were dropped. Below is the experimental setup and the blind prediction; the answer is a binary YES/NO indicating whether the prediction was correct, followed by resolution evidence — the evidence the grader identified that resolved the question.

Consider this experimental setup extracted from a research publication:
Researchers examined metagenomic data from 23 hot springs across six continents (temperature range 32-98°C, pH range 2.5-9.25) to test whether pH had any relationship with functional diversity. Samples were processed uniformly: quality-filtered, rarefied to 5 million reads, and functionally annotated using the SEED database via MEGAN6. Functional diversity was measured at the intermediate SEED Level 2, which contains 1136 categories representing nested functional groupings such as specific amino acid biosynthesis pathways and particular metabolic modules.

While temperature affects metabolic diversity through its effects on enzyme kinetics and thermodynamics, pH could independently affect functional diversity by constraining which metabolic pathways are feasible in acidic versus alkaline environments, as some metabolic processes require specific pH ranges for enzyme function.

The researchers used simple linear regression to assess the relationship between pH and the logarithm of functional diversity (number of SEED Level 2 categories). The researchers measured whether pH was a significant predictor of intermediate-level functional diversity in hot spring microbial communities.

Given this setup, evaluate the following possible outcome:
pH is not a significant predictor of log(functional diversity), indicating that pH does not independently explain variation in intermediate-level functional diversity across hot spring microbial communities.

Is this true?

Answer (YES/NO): NO